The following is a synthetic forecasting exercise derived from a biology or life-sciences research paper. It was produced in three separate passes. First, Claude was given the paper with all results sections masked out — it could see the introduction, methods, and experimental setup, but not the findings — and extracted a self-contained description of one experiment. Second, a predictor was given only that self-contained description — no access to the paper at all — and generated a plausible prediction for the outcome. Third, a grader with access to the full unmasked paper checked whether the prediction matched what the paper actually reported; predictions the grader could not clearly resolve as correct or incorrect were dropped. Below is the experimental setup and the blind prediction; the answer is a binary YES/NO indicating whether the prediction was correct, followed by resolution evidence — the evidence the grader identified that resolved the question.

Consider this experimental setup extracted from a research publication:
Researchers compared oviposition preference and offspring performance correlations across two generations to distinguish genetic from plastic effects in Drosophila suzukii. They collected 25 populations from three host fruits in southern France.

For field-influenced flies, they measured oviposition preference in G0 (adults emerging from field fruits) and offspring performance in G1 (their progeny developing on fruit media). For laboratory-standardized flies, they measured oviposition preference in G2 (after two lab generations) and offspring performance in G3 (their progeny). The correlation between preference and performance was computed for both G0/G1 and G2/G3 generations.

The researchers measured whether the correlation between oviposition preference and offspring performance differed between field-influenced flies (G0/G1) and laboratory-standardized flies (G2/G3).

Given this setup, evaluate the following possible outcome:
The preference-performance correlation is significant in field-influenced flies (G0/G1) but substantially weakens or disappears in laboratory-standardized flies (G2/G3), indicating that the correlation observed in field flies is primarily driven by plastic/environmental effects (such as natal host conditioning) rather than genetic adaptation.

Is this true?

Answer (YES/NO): NO